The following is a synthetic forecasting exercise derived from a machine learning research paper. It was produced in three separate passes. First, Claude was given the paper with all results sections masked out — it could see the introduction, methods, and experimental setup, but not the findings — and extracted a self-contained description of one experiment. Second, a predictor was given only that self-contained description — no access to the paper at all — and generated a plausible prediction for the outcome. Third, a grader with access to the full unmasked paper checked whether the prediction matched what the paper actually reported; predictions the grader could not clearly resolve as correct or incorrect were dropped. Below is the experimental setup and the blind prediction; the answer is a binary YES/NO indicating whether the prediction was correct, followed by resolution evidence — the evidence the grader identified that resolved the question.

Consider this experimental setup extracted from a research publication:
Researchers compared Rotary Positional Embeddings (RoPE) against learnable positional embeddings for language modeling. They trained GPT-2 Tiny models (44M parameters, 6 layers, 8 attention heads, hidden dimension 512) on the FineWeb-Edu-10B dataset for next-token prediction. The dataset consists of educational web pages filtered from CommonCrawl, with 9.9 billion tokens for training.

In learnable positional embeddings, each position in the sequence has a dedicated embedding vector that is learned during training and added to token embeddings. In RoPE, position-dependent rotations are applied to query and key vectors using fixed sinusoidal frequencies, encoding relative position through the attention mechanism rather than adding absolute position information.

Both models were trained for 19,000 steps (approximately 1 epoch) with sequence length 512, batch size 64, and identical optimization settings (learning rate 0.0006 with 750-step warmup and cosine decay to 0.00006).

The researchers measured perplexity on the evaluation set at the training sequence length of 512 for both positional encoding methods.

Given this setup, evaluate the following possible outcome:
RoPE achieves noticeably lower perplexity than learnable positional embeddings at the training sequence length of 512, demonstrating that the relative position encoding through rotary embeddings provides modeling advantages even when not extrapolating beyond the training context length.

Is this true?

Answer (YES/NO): YES